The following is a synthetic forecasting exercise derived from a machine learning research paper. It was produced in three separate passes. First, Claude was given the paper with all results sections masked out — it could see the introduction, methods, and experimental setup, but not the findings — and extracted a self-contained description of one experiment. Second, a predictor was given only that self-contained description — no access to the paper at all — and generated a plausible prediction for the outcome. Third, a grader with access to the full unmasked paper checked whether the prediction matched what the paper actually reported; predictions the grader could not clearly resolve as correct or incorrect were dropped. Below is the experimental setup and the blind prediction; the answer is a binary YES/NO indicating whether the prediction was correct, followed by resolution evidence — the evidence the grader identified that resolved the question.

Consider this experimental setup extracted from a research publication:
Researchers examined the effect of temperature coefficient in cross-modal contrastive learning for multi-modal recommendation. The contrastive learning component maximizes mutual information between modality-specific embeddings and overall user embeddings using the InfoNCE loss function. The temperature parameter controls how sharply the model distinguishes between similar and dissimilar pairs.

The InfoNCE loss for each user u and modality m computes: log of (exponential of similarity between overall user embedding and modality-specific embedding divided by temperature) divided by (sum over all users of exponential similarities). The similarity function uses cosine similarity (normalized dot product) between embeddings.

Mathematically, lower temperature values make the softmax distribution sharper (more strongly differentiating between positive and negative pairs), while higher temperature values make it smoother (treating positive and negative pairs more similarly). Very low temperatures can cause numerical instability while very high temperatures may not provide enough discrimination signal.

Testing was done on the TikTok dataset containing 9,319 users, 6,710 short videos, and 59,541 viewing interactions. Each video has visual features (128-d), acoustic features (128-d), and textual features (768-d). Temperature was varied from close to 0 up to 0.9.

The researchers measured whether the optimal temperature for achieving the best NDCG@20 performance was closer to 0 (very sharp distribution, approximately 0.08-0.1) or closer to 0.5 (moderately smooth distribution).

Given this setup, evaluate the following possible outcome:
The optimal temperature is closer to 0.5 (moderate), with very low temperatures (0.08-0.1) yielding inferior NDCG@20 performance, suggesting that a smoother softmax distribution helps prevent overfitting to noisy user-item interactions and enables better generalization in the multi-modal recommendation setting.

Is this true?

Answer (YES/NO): NO